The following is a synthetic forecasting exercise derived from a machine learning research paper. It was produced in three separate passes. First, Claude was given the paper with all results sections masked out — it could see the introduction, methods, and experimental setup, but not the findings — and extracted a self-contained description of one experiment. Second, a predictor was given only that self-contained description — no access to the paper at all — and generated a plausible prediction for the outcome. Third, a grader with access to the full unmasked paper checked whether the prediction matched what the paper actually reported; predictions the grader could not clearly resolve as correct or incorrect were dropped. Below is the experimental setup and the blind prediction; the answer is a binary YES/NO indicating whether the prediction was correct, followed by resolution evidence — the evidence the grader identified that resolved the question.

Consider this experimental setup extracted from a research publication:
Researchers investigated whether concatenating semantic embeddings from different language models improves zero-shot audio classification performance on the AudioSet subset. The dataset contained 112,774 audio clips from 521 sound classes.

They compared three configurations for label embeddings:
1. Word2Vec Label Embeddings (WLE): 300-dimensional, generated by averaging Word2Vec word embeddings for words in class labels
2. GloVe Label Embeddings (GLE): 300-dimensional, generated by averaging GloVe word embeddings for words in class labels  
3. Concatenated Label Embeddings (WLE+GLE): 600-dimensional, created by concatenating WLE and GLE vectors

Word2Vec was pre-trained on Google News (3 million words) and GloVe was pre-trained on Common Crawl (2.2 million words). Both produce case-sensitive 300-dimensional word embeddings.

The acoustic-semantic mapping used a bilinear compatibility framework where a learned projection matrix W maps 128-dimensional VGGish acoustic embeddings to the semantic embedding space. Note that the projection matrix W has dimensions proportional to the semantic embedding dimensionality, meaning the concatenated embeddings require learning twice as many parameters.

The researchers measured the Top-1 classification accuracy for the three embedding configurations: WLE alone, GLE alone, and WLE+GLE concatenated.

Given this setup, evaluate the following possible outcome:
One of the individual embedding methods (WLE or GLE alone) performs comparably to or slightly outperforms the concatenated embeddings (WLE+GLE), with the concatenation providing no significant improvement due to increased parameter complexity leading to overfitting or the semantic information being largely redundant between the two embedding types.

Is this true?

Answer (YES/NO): NO